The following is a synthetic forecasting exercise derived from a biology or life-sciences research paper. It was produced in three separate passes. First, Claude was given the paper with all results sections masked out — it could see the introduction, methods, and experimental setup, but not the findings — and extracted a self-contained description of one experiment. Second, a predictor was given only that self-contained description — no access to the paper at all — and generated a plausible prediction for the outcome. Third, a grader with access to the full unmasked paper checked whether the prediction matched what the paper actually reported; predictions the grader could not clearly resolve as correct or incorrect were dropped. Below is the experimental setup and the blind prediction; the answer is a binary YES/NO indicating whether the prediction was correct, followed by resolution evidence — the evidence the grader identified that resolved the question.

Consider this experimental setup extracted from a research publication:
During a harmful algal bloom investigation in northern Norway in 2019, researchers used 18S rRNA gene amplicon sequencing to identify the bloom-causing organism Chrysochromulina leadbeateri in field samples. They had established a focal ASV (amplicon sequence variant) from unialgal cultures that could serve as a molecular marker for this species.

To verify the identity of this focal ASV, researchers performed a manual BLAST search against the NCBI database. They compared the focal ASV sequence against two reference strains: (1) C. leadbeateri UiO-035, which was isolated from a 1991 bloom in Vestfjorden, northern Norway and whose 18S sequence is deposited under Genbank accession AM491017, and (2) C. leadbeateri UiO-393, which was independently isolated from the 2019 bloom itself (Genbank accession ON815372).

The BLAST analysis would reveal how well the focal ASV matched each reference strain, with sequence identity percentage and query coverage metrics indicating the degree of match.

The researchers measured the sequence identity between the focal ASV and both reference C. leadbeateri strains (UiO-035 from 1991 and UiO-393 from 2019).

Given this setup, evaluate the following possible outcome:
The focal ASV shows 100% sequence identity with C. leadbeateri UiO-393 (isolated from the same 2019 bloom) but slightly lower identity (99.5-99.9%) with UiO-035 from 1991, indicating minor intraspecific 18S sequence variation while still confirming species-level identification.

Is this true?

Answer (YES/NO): NO